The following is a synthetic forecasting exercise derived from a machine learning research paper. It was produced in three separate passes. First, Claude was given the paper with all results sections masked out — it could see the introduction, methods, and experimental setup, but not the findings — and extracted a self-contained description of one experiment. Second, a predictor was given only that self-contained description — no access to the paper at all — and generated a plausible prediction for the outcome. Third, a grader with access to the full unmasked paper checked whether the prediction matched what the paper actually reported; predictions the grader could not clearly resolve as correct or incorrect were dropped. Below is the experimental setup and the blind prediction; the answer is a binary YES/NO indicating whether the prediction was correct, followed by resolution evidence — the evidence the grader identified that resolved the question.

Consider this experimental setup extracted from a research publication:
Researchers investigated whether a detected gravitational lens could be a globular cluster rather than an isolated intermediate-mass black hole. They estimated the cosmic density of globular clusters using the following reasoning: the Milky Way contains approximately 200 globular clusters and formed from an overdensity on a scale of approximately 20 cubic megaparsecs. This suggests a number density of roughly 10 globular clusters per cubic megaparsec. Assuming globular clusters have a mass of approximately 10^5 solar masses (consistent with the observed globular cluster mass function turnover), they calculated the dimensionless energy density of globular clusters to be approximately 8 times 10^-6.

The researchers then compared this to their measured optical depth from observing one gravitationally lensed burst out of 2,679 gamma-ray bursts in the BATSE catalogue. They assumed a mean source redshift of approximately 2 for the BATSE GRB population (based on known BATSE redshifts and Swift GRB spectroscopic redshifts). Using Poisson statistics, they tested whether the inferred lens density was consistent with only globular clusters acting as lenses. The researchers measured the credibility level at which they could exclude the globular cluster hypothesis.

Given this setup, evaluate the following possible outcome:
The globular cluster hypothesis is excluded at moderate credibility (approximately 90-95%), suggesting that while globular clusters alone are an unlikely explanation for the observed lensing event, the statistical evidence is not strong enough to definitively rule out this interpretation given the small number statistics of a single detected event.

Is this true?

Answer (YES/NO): NO